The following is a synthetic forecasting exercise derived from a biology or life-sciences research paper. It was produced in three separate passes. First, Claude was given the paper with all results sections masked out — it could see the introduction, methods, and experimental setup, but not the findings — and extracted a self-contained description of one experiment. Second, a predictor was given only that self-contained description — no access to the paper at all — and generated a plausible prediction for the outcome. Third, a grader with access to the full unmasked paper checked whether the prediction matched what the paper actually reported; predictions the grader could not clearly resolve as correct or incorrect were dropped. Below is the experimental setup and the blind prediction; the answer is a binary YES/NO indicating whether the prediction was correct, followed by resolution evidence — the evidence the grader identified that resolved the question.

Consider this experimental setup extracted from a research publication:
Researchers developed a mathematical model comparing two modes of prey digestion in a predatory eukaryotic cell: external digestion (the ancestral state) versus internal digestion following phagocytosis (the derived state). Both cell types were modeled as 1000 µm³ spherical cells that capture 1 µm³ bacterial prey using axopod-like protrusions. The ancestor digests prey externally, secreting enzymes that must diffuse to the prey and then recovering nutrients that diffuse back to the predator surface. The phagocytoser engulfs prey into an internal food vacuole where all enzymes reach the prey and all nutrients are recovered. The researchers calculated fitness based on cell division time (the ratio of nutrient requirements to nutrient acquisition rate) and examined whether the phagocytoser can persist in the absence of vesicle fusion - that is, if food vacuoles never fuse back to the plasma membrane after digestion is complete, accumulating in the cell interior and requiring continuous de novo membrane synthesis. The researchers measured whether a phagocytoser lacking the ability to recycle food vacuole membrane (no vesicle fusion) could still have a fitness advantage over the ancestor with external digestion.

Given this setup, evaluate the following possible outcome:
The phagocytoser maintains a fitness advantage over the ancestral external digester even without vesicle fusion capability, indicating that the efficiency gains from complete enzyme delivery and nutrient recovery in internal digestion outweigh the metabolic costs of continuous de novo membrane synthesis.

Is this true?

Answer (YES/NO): YES